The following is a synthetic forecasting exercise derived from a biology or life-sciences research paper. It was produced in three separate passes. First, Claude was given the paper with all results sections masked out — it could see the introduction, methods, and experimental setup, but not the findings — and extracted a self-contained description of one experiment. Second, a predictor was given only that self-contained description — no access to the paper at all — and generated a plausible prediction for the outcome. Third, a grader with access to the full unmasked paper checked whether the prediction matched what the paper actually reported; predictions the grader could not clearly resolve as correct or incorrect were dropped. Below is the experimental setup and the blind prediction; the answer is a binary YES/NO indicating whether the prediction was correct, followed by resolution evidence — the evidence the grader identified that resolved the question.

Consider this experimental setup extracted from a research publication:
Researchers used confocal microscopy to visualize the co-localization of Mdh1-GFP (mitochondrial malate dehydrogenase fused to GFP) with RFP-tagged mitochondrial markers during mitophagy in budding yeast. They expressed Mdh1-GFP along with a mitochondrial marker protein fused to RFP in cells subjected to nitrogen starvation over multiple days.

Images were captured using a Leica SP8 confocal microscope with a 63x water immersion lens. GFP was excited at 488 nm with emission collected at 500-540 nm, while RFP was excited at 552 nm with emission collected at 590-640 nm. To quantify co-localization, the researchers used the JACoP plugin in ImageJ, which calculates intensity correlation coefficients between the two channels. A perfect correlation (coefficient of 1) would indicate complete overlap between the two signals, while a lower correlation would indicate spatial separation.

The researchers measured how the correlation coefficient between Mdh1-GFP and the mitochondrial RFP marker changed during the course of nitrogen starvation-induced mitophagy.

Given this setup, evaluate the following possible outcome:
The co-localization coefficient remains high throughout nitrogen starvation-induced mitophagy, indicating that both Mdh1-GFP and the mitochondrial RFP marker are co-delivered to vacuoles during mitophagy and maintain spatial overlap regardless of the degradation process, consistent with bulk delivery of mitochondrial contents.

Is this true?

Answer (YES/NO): NO